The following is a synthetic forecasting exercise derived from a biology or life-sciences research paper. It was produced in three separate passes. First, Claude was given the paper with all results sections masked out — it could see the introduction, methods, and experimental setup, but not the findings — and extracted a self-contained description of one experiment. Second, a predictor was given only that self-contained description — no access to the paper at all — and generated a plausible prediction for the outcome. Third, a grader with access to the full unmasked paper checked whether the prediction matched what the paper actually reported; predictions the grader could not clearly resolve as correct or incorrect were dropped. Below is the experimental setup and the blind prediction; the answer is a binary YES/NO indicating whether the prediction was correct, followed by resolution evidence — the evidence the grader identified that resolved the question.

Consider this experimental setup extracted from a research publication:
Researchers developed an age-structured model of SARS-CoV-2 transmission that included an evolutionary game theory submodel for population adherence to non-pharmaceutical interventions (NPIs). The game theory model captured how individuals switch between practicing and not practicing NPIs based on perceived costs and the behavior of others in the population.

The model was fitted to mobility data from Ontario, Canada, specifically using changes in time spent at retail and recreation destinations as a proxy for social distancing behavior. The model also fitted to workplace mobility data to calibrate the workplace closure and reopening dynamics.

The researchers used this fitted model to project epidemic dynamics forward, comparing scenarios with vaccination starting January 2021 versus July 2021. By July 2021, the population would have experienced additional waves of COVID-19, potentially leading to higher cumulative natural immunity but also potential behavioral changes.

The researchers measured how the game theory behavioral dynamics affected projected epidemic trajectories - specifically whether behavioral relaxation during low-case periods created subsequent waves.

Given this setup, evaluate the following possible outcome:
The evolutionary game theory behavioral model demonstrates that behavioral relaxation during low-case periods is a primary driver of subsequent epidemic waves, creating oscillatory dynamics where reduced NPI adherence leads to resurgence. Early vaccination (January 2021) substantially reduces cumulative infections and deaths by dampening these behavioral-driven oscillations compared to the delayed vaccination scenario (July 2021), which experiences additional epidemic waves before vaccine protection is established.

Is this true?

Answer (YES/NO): YES